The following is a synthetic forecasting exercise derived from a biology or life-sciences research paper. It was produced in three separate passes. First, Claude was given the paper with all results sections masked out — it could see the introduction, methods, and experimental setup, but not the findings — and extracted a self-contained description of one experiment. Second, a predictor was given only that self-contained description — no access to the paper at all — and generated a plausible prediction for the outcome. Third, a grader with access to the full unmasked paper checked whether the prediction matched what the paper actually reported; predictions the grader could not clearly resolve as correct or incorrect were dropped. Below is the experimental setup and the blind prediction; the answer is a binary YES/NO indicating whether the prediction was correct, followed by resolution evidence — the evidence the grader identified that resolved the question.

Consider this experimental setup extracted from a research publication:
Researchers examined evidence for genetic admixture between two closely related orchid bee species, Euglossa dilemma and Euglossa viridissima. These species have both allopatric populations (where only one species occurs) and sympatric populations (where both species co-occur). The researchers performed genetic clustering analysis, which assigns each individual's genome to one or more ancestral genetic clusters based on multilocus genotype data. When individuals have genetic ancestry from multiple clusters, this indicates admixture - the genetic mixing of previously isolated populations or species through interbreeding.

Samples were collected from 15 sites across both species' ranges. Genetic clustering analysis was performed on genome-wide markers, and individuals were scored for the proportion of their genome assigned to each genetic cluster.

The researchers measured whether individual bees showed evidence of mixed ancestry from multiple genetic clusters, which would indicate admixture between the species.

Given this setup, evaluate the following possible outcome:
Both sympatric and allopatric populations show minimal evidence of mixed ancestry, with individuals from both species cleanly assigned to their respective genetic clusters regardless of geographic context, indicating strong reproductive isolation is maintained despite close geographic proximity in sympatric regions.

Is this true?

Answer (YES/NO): NO